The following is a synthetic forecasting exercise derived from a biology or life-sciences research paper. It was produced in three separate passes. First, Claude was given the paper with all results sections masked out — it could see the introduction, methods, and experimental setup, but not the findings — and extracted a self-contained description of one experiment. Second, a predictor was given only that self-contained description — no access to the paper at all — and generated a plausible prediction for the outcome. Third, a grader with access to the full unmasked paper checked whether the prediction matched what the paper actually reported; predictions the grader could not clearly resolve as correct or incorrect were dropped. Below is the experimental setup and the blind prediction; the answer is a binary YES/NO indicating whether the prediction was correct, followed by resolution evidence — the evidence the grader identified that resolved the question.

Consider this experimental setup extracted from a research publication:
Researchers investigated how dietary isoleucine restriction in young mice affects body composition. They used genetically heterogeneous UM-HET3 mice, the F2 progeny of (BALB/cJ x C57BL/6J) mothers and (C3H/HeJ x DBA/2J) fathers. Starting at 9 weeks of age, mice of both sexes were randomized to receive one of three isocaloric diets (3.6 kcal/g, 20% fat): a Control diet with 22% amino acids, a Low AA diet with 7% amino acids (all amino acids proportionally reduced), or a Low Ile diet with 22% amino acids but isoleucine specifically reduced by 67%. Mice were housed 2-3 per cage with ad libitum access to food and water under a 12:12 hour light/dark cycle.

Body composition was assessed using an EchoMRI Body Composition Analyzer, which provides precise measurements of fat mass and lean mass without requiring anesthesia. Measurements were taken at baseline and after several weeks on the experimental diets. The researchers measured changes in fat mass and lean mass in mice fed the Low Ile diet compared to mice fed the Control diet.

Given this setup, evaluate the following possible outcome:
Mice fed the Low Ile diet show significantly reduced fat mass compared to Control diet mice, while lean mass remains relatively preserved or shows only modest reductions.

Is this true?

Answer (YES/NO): YES